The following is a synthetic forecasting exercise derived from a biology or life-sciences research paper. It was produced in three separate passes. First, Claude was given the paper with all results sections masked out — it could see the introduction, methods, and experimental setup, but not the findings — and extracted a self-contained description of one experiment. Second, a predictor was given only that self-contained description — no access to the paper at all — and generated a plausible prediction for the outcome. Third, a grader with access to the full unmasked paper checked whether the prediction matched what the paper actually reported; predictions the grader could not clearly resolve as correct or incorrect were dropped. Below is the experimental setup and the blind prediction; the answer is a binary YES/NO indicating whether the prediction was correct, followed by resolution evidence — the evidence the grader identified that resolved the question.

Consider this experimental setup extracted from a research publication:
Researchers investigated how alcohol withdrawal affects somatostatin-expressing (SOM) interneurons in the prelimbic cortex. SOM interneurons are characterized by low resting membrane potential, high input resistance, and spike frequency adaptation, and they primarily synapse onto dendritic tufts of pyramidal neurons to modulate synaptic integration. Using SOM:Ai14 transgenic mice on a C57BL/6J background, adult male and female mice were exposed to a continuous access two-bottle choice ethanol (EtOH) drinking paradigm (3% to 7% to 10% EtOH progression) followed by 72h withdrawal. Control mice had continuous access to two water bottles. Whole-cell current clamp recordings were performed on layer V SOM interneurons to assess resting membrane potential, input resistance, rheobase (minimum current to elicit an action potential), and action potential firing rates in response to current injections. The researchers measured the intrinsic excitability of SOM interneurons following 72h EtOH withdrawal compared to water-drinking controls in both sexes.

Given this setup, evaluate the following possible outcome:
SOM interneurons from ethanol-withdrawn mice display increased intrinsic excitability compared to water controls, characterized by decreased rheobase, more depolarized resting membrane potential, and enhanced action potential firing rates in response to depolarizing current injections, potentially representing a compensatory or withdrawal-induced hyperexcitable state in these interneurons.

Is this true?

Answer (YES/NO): NO